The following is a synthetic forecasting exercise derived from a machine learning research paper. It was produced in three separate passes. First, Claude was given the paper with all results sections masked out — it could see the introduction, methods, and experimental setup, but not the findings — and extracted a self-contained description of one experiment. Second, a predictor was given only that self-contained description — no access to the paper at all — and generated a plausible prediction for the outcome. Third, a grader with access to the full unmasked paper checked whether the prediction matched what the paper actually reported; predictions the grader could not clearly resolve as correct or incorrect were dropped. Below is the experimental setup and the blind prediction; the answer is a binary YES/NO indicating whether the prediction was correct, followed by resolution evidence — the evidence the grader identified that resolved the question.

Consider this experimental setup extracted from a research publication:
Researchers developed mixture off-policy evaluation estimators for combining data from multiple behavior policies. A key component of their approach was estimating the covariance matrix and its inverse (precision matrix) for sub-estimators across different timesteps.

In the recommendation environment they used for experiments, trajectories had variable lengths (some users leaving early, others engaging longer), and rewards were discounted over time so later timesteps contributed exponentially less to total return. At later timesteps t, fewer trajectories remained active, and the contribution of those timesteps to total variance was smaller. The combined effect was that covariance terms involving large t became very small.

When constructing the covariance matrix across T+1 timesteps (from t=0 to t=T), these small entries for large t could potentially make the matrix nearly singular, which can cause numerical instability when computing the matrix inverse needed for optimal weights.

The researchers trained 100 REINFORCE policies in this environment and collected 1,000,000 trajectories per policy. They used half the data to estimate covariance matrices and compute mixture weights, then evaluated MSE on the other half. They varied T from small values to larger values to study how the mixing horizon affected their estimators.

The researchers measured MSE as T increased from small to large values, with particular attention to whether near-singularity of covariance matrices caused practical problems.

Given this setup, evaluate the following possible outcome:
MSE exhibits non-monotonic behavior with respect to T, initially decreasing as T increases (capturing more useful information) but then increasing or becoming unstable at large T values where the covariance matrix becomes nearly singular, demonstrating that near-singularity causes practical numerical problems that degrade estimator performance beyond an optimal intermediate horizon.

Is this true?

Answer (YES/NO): YES